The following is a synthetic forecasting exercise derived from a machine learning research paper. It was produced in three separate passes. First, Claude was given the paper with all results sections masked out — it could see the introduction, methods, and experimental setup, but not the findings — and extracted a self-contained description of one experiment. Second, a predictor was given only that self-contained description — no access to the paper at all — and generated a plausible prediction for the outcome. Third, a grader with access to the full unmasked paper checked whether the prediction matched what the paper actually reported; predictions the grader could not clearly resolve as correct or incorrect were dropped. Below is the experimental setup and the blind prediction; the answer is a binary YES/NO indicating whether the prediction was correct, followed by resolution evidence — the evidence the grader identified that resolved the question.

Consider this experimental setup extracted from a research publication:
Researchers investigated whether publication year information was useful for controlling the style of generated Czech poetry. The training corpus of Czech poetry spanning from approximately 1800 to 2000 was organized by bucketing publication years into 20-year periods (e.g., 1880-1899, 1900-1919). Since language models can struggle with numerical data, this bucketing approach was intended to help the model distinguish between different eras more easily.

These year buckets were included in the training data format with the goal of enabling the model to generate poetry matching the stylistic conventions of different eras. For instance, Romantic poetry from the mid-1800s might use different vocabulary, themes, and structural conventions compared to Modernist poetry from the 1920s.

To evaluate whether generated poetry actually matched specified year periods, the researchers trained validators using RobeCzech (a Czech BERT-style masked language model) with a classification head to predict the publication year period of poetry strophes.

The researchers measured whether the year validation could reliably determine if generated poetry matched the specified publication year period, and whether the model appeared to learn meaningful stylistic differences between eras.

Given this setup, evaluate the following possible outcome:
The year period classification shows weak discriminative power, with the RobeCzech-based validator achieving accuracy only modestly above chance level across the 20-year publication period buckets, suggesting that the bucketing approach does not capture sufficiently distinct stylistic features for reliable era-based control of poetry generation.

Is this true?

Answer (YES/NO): YES